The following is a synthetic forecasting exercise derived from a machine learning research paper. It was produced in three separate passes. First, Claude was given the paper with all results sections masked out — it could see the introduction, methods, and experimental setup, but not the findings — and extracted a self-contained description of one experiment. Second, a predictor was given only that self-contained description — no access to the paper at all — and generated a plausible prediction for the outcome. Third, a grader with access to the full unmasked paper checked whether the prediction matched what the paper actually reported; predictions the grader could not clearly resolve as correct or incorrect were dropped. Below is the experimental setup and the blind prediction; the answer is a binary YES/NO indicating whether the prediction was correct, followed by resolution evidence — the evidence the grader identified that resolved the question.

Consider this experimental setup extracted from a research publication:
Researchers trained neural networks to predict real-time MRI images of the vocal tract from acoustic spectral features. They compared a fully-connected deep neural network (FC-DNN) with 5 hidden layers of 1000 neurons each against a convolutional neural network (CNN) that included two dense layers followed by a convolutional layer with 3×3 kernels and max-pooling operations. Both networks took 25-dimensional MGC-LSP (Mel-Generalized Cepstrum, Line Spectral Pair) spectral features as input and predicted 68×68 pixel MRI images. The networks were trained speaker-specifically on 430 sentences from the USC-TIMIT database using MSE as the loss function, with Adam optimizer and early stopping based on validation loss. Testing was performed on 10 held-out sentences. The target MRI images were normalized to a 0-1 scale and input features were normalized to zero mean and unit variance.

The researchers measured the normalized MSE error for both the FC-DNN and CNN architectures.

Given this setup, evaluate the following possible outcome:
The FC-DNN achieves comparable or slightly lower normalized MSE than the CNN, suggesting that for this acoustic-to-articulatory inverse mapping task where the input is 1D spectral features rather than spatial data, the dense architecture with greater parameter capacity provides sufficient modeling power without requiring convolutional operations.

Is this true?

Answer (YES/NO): YES